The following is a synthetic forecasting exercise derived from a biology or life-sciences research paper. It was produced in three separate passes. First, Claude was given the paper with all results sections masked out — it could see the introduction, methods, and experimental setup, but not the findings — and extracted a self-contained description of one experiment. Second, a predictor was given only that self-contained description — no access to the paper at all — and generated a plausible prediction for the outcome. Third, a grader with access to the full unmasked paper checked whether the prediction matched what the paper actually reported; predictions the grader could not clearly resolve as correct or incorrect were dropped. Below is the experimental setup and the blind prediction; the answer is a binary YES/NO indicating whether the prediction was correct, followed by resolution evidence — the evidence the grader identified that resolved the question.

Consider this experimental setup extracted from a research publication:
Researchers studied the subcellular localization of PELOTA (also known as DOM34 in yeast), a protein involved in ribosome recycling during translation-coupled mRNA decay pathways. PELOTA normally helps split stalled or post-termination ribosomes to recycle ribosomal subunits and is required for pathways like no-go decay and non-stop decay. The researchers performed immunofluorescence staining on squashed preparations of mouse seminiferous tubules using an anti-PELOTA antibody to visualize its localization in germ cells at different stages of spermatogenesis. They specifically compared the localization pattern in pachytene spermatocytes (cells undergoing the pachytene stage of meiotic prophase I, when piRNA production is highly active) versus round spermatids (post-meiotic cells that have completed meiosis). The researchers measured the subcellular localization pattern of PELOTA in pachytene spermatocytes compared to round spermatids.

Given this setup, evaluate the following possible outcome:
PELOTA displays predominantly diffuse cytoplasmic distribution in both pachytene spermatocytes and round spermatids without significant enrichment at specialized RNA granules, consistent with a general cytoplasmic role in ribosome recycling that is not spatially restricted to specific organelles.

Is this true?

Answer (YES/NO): NO